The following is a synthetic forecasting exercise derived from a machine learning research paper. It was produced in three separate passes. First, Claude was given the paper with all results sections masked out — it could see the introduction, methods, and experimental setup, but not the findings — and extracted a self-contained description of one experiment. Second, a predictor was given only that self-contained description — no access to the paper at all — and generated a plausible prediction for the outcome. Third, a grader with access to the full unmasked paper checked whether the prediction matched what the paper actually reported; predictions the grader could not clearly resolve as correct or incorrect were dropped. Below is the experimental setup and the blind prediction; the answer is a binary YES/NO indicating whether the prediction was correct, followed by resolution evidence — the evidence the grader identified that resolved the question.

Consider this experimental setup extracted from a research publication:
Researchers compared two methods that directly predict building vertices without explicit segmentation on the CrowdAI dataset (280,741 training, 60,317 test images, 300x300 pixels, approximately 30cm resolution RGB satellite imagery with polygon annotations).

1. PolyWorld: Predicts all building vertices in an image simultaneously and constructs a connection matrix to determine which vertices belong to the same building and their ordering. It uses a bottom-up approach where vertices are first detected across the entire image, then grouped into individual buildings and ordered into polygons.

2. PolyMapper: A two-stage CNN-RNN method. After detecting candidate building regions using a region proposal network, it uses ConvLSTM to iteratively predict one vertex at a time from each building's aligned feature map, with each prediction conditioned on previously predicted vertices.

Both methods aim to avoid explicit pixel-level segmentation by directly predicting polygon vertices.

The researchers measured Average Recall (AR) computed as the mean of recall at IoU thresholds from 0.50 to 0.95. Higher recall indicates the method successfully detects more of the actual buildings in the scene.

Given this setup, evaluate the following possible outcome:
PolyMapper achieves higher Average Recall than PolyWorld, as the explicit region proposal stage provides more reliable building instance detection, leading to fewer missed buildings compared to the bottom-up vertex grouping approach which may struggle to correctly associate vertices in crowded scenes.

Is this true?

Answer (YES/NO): NO